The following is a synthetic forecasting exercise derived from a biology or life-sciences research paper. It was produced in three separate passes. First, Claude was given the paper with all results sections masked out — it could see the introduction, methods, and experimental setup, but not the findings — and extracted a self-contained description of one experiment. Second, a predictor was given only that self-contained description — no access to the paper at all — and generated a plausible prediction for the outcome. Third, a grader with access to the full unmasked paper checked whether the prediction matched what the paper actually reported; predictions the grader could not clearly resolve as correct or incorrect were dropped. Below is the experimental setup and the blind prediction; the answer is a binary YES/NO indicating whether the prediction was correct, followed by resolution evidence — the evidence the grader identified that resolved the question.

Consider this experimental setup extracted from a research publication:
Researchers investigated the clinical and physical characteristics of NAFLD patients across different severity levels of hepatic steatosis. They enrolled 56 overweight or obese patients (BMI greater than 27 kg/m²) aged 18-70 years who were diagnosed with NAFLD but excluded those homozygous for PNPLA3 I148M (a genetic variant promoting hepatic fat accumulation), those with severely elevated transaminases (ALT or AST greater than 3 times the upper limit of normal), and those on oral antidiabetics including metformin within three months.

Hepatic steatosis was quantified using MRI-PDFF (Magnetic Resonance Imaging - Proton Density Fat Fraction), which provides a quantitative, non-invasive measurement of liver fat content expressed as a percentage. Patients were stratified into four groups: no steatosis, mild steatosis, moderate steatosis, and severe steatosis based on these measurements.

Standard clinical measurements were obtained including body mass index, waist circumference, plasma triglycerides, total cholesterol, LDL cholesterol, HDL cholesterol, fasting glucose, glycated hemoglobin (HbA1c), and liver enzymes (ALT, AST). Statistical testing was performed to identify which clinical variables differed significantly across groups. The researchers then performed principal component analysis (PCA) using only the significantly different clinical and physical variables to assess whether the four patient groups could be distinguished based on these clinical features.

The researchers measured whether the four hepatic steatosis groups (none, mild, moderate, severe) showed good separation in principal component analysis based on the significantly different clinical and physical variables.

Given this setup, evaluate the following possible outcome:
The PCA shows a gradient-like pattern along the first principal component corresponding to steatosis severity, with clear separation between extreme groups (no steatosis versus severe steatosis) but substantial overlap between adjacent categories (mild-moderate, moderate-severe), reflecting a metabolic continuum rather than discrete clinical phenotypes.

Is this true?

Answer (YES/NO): NO